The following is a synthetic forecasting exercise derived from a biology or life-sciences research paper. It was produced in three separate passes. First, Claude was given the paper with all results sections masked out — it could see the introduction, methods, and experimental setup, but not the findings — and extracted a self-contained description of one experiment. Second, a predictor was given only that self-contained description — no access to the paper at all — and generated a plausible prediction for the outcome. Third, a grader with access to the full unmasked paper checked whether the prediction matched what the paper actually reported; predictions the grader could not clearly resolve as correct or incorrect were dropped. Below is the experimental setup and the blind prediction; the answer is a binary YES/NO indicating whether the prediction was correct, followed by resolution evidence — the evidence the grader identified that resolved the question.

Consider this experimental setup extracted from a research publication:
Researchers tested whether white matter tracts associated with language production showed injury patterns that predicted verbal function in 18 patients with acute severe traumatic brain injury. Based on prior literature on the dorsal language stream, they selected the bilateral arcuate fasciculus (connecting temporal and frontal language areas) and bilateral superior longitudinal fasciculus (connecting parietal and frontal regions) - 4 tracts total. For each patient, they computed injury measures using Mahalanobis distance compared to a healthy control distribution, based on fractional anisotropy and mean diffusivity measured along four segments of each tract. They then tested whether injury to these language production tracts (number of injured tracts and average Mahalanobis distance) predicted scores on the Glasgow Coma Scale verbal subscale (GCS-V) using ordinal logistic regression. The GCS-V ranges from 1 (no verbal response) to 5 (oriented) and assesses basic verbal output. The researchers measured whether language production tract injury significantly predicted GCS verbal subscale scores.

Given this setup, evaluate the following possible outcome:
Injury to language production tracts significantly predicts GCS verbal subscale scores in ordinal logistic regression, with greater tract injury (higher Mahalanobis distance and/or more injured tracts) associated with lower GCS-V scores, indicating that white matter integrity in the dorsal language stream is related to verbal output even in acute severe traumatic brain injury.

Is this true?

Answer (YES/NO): NO